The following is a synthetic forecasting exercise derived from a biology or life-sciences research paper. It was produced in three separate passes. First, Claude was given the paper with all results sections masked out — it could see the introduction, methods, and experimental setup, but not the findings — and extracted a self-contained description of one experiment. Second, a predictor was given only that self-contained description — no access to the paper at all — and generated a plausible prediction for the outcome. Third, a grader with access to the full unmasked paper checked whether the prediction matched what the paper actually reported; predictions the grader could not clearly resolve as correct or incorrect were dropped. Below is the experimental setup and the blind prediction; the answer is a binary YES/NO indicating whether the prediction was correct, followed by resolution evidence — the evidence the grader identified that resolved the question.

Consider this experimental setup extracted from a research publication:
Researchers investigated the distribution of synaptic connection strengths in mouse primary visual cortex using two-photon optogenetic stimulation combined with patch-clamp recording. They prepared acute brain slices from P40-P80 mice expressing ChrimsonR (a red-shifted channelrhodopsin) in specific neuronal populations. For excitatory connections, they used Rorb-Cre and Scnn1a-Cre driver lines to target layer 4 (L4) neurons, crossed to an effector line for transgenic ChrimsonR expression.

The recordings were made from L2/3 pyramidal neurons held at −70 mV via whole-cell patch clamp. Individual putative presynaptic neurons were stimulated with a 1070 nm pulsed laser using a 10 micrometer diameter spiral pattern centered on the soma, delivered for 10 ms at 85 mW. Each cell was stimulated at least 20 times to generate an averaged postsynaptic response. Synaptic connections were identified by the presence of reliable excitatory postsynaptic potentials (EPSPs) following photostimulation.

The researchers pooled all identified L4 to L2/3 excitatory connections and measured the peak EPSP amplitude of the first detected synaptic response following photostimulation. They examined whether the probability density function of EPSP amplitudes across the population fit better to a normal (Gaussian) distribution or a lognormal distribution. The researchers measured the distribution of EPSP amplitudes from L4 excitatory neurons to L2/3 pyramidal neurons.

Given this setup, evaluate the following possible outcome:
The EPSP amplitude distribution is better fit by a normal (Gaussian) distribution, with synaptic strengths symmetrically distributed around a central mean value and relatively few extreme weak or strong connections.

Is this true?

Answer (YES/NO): NO